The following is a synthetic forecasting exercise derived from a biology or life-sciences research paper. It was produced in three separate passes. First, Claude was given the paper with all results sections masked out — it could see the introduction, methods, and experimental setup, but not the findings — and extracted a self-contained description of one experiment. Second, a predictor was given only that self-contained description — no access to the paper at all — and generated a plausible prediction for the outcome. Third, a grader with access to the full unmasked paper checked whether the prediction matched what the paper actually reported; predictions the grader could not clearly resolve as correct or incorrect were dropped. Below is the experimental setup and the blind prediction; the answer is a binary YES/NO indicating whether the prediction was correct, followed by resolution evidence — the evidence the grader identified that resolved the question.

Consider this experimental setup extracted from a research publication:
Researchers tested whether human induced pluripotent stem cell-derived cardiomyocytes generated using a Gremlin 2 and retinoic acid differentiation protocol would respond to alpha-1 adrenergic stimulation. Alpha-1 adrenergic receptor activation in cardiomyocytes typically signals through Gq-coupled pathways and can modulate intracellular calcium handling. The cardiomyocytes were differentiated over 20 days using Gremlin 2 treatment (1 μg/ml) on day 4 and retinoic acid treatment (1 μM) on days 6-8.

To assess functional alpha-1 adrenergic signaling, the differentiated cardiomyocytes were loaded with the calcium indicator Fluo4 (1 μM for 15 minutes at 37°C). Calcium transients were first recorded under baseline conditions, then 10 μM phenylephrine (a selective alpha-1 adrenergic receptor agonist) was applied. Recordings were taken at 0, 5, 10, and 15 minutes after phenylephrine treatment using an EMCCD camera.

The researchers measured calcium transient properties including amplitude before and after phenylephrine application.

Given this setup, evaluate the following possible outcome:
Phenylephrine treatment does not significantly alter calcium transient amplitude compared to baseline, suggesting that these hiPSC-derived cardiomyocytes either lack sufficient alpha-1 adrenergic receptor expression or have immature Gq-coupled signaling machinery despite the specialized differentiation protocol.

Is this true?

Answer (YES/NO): NO